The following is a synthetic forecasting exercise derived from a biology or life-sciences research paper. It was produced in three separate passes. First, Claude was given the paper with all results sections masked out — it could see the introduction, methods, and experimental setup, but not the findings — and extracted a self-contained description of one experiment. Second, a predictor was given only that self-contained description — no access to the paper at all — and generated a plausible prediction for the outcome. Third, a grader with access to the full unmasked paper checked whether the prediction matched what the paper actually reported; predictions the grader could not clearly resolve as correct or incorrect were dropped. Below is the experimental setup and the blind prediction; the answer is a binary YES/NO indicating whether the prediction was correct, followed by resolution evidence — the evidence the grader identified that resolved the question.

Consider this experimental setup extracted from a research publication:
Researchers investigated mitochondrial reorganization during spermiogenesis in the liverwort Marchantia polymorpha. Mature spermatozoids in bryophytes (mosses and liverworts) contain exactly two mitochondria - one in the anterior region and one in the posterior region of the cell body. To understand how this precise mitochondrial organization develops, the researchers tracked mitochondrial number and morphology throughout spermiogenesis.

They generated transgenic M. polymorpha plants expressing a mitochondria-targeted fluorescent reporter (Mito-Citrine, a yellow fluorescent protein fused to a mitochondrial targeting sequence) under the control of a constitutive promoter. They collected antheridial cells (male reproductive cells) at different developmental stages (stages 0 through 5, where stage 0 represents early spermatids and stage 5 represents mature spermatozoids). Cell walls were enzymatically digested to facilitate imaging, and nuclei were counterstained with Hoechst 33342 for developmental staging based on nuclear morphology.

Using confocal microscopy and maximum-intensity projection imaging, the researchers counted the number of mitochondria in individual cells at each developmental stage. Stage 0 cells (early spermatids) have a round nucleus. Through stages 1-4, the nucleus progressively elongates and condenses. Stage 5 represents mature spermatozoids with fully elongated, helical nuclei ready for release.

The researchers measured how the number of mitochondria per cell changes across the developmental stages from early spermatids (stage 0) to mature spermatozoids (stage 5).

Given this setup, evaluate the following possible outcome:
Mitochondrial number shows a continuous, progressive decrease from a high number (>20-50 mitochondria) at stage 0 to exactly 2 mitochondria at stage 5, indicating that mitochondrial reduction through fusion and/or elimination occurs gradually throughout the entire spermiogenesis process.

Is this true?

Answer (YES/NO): NO